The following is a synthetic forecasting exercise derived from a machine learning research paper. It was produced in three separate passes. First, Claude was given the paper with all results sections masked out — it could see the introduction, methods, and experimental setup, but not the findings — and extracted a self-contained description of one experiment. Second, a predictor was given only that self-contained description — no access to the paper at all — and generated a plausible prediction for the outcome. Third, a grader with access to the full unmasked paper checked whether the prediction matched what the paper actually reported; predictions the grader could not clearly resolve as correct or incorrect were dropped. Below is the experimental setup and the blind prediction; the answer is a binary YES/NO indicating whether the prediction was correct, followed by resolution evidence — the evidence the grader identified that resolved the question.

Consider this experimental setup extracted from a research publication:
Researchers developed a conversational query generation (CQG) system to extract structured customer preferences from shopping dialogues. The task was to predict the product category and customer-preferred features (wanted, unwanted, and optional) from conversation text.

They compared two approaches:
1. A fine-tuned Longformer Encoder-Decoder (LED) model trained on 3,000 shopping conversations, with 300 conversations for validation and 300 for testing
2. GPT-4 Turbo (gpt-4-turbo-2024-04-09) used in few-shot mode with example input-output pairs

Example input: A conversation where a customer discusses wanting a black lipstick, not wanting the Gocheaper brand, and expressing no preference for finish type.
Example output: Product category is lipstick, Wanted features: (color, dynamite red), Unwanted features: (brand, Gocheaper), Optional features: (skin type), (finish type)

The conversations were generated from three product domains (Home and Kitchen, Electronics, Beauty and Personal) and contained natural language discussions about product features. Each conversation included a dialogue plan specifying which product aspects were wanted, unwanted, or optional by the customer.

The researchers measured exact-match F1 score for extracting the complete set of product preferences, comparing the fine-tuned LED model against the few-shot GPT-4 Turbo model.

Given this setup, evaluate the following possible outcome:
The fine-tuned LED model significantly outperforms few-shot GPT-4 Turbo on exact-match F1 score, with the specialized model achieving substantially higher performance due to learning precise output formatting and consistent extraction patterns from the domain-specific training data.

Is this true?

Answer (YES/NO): YES